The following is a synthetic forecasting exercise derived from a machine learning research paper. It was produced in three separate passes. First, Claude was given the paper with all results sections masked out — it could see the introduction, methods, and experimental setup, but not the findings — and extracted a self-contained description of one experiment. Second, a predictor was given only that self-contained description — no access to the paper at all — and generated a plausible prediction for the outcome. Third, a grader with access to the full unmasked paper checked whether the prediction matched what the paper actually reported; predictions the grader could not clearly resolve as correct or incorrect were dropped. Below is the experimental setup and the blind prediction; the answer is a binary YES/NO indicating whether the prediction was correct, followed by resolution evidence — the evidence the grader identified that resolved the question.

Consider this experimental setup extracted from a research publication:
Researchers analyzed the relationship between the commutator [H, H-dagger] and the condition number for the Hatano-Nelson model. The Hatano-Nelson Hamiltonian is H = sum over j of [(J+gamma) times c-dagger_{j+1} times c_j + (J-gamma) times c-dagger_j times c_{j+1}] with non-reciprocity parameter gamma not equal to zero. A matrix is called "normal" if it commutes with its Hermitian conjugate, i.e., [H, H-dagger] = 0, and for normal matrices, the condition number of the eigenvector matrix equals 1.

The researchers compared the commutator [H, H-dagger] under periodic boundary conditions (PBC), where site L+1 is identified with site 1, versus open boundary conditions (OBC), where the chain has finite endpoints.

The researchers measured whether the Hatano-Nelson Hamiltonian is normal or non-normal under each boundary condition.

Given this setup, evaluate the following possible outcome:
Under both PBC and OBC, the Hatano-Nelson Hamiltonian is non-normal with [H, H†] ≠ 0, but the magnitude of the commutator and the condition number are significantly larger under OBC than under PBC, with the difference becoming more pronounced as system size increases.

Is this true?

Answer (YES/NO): NO